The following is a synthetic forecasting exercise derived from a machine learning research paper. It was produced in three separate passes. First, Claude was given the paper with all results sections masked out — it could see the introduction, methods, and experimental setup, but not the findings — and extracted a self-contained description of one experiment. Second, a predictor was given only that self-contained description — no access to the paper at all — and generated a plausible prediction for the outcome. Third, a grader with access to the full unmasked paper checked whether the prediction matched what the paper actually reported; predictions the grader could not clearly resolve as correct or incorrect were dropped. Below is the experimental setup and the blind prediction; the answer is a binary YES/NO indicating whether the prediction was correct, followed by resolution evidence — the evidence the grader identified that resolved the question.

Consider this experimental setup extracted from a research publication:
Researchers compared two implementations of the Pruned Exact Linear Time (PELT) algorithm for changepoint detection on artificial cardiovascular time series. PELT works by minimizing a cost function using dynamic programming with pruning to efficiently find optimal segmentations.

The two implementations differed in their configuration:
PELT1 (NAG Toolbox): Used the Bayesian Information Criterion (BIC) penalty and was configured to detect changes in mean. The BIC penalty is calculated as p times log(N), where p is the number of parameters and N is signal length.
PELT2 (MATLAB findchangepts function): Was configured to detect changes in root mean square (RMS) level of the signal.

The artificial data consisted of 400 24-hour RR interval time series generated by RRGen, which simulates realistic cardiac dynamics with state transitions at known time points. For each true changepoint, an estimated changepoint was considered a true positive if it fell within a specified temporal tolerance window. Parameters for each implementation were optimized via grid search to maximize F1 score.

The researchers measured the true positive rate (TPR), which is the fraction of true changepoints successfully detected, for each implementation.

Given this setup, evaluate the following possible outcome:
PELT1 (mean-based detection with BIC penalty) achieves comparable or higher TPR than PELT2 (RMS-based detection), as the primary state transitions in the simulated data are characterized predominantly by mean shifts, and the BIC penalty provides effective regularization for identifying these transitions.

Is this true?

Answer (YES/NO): NO